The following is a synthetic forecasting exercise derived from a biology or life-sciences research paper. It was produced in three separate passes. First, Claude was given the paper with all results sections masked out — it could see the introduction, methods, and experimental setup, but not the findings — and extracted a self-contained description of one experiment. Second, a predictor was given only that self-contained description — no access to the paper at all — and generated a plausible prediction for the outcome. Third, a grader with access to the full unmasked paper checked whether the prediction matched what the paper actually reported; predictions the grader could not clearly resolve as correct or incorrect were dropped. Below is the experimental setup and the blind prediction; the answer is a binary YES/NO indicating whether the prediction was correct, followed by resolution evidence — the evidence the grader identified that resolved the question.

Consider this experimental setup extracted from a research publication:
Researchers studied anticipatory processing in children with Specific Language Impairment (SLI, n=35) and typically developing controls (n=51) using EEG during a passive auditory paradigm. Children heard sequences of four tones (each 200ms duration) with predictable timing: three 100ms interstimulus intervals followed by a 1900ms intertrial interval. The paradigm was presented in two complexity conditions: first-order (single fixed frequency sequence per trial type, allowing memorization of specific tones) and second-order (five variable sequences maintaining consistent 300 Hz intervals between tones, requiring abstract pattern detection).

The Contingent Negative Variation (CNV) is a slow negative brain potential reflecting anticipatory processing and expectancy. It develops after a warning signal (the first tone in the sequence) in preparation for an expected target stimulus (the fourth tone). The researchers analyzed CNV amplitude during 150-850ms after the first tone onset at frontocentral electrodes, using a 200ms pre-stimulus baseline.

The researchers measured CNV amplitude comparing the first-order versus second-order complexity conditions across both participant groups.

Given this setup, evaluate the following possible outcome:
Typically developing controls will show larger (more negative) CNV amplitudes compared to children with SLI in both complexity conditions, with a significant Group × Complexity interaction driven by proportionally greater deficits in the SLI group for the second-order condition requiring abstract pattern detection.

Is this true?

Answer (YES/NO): NO